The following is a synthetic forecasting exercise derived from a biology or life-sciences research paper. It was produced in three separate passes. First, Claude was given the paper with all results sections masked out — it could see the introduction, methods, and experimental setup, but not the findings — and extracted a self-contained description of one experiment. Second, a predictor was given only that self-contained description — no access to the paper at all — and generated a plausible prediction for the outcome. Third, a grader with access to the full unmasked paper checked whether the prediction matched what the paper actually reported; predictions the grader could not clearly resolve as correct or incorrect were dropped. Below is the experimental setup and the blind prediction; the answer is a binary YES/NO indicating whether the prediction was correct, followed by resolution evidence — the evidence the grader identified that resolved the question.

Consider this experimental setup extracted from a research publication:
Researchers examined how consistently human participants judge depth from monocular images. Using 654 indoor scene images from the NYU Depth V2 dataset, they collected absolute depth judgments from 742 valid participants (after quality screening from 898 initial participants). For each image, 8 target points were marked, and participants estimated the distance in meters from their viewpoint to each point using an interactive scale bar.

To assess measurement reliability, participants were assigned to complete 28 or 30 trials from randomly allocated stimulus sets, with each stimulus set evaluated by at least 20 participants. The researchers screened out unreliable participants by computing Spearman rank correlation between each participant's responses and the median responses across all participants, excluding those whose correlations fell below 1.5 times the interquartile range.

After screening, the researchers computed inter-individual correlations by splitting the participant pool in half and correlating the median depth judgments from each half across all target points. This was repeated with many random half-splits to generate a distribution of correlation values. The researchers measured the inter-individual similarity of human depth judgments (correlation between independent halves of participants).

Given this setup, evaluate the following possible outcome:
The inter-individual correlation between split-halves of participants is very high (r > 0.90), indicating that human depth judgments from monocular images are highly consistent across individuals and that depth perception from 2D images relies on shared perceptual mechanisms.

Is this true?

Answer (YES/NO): NO